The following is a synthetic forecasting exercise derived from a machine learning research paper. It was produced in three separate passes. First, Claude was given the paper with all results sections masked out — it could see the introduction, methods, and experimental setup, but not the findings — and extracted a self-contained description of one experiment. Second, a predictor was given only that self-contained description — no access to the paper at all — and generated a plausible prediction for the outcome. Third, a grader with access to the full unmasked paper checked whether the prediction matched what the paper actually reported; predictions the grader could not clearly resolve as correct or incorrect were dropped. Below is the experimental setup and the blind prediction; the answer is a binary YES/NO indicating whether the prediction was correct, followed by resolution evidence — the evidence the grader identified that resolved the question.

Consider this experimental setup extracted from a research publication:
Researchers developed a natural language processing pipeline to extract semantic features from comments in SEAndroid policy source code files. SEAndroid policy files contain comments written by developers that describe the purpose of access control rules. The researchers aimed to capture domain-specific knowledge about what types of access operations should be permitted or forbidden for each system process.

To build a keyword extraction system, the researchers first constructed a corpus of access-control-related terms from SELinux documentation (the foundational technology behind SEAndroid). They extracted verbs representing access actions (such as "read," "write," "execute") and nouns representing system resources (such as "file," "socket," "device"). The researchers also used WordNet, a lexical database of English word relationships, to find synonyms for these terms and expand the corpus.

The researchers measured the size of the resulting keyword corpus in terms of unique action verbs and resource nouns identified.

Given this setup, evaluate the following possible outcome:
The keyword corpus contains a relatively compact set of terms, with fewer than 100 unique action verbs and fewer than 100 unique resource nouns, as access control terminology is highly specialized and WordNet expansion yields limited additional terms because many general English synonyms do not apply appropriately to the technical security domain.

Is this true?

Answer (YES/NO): NO